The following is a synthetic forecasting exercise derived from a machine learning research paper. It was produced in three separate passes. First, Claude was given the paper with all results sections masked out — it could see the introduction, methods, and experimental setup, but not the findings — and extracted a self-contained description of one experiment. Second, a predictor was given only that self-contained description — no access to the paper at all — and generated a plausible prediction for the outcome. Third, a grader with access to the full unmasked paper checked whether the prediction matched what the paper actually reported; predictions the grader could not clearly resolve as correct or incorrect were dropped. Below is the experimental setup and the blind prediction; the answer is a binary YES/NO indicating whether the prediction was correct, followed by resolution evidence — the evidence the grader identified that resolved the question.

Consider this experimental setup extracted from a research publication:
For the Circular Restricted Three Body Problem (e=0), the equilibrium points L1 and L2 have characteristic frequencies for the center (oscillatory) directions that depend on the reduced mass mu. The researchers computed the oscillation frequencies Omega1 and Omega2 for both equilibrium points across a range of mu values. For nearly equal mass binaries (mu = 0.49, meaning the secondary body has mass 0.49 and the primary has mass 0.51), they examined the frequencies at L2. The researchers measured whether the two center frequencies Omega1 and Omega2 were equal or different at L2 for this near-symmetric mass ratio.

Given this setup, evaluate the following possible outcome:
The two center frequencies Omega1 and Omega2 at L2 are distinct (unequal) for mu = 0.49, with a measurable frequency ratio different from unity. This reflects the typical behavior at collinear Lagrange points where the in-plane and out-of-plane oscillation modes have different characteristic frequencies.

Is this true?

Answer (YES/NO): NO